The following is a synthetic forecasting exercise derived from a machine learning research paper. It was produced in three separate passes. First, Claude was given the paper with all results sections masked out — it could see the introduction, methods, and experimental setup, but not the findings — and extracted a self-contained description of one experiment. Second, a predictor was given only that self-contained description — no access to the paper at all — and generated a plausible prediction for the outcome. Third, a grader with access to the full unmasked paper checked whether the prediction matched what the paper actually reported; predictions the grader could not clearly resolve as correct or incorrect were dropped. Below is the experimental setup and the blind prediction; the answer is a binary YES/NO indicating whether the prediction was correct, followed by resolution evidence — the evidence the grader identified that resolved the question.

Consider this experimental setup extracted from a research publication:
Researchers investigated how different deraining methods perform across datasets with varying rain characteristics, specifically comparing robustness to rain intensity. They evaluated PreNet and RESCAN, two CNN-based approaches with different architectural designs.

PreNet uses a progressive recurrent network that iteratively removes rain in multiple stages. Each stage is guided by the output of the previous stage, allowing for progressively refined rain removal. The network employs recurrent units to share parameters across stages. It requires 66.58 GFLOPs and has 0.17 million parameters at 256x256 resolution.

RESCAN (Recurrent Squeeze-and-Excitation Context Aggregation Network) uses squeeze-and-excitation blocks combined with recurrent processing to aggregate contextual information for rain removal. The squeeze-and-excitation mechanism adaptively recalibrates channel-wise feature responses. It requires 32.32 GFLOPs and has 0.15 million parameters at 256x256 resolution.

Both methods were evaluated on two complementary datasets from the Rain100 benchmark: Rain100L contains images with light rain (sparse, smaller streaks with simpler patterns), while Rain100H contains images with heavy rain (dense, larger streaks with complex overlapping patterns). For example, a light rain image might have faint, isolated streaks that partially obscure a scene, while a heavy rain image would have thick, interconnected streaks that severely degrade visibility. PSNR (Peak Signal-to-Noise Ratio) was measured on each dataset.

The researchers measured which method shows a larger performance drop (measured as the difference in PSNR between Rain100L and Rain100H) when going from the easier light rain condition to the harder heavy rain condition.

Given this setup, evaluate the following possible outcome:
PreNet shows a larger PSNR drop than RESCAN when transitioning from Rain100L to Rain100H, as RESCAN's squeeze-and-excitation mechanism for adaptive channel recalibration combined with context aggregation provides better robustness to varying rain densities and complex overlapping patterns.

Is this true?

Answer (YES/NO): YES